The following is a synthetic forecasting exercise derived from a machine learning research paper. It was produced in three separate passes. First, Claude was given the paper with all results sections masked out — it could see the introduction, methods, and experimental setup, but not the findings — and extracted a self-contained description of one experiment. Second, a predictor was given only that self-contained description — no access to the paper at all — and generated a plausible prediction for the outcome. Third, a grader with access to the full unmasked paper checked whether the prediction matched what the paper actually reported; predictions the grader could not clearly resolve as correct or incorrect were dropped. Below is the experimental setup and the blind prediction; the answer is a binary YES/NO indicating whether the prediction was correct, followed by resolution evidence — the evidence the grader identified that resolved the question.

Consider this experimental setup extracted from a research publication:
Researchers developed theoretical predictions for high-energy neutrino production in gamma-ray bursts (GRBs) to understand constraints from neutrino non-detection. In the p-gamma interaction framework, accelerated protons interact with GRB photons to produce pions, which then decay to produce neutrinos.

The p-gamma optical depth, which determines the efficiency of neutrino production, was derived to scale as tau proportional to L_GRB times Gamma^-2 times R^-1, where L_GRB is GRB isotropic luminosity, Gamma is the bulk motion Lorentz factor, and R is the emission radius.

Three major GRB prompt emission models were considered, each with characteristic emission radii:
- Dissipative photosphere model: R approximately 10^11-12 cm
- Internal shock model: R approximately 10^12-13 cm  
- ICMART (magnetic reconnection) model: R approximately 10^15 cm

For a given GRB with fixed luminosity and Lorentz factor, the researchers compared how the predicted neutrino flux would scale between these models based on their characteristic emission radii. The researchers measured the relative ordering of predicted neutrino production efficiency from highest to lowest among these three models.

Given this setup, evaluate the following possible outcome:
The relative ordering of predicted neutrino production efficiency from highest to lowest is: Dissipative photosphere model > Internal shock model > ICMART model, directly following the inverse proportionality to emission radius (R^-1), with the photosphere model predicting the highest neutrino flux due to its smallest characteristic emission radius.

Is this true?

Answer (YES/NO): YES